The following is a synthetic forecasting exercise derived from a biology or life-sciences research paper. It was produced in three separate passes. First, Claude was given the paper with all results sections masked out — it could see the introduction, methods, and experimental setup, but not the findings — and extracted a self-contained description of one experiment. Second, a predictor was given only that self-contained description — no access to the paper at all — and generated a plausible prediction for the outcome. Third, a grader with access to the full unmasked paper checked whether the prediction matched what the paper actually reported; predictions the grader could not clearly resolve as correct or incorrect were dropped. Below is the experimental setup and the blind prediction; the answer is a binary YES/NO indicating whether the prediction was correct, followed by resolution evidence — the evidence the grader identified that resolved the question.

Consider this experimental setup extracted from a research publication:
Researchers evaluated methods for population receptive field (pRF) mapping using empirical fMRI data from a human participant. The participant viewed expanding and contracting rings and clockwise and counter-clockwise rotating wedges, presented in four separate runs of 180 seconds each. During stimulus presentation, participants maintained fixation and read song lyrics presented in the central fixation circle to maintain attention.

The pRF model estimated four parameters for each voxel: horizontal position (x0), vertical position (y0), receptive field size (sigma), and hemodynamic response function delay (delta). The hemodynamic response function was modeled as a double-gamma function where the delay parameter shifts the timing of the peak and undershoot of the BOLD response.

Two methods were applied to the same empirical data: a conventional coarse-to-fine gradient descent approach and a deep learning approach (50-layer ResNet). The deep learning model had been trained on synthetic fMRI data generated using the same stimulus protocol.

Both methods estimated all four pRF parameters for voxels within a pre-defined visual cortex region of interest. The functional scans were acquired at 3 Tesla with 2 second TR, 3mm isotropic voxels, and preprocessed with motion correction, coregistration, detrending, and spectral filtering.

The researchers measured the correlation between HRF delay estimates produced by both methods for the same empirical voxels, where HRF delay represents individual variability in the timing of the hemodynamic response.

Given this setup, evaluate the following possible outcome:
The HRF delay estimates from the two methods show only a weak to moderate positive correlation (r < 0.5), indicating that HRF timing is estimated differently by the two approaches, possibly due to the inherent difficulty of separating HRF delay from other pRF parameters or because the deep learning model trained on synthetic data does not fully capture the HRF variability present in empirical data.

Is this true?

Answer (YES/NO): NO